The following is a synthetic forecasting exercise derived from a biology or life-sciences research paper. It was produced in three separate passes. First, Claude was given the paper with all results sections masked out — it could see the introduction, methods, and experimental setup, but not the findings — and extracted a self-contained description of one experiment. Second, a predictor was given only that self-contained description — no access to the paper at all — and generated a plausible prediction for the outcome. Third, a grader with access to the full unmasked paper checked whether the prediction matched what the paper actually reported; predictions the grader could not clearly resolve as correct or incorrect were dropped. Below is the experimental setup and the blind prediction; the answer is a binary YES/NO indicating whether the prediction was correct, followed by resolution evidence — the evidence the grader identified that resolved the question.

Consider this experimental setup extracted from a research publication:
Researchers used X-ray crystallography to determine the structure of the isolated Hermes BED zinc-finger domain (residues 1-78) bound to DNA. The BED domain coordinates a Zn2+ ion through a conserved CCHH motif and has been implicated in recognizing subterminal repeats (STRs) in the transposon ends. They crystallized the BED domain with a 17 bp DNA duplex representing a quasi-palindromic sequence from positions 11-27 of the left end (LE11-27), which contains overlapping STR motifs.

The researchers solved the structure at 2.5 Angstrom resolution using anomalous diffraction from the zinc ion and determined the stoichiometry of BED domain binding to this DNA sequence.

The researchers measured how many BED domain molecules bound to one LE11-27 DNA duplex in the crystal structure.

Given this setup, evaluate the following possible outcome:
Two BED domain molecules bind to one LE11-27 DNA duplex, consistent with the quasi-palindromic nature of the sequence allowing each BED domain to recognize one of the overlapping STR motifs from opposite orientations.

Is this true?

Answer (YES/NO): YES